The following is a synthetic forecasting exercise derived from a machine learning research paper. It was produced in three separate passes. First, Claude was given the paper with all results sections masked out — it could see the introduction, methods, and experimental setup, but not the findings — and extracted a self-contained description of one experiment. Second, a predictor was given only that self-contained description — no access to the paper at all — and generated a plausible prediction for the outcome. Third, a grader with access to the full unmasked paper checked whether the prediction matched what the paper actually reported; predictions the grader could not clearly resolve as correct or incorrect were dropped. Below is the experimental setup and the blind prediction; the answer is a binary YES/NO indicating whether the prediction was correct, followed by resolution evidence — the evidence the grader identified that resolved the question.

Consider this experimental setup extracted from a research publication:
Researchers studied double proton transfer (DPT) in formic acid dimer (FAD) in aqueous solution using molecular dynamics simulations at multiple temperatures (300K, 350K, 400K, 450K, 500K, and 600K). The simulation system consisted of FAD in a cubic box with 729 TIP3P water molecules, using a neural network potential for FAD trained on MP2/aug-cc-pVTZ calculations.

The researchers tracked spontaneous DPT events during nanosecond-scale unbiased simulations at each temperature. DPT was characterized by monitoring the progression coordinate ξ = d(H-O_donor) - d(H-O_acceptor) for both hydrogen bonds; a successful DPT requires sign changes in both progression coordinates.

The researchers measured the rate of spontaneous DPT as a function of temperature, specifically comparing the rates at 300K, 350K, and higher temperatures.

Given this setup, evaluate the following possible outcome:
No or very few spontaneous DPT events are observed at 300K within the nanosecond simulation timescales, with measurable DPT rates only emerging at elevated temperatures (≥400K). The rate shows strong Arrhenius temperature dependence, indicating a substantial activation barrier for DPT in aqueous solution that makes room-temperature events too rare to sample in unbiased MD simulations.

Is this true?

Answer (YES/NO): NO